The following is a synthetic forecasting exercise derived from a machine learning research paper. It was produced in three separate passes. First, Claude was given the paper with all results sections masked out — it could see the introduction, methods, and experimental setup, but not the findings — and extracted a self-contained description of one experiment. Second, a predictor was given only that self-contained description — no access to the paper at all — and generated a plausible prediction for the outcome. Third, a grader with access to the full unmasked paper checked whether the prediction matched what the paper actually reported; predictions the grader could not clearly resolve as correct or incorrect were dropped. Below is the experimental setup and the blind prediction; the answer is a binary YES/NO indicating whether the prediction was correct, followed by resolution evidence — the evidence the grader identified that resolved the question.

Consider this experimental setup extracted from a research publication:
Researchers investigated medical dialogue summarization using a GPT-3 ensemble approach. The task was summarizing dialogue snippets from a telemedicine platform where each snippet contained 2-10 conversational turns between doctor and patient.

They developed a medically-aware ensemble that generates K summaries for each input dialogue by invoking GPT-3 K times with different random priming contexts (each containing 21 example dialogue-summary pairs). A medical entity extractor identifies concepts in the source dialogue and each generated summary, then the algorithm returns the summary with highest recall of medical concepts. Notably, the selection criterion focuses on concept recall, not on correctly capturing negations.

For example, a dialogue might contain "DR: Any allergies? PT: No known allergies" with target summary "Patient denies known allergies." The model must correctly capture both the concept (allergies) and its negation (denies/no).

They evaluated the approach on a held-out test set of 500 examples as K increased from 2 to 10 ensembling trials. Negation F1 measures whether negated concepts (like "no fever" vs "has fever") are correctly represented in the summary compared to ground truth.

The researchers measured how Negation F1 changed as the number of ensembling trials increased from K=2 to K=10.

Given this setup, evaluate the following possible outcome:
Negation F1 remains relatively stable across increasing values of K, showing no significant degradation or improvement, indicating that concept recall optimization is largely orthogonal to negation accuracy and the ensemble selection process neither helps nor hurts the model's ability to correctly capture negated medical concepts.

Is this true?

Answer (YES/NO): NO